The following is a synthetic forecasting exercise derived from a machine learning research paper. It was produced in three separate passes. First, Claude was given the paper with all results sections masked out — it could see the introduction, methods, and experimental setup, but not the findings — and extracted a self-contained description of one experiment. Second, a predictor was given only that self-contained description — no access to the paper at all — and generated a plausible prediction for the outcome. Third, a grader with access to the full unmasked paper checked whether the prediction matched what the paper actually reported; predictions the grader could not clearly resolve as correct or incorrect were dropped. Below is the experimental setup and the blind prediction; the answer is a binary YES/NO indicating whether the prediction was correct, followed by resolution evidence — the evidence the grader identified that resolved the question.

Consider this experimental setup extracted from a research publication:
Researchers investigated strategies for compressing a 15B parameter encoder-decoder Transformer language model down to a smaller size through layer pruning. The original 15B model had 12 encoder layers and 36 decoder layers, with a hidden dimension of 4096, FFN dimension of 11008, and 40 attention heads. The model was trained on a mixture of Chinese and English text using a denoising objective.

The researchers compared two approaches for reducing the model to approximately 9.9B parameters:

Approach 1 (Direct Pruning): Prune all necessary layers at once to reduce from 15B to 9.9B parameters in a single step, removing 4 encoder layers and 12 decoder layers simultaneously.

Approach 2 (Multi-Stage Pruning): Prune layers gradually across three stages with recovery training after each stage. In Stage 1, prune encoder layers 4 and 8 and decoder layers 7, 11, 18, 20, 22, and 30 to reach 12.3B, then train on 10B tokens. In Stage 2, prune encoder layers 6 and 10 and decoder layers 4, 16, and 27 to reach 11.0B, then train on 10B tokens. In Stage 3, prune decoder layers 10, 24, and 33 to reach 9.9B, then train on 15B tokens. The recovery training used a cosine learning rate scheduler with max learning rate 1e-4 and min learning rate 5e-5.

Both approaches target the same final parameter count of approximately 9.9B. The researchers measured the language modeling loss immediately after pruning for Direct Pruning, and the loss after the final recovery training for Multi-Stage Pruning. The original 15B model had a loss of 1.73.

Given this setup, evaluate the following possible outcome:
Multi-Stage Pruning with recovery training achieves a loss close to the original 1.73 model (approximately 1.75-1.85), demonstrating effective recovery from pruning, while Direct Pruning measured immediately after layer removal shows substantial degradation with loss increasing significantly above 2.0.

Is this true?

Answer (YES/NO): YES